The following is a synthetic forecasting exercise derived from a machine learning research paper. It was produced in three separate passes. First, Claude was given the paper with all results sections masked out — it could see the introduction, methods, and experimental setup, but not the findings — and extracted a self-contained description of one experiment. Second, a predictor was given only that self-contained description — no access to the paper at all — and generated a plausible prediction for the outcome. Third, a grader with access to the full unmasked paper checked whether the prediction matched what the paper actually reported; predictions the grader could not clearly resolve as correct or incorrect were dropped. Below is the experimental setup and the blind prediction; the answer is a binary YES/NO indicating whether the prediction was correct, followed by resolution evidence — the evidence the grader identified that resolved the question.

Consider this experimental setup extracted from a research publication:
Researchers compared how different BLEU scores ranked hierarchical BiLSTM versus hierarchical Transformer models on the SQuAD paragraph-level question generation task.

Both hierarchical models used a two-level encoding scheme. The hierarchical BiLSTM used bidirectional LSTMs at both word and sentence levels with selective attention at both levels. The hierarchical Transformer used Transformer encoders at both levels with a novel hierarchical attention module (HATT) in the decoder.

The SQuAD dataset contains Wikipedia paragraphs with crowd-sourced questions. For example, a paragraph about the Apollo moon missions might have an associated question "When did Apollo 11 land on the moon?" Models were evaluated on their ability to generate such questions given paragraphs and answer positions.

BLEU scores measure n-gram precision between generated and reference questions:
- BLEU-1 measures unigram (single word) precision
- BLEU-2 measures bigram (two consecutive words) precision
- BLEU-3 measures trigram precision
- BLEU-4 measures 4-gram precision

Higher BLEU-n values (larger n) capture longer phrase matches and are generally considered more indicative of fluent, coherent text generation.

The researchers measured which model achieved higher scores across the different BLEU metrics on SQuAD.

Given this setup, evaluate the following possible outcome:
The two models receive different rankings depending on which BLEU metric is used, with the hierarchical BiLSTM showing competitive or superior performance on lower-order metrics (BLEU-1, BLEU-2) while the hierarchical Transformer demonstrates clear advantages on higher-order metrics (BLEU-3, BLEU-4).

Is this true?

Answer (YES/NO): NO